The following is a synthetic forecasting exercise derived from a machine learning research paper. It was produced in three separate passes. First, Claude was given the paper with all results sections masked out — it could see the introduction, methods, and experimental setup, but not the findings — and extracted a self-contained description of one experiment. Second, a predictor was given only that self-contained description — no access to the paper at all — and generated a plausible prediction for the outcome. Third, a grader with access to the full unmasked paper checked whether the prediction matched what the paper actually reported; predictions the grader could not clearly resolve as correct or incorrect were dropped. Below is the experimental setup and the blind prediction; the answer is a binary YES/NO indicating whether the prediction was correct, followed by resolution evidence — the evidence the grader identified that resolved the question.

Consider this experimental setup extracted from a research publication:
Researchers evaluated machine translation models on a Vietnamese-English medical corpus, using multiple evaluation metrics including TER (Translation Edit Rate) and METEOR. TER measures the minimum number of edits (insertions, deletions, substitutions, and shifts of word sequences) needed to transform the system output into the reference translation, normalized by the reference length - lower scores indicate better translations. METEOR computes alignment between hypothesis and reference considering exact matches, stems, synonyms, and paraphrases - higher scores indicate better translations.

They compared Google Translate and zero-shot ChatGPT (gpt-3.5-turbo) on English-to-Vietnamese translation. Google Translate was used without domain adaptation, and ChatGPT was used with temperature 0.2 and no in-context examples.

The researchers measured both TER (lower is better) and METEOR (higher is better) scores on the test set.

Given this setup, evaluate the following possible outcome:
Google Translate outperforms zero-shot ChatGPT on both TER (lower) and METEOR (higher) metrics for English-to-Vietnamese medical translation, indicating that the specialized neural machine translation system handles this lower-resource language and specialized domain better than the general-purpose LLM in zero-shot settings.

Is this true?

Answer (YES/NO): YES